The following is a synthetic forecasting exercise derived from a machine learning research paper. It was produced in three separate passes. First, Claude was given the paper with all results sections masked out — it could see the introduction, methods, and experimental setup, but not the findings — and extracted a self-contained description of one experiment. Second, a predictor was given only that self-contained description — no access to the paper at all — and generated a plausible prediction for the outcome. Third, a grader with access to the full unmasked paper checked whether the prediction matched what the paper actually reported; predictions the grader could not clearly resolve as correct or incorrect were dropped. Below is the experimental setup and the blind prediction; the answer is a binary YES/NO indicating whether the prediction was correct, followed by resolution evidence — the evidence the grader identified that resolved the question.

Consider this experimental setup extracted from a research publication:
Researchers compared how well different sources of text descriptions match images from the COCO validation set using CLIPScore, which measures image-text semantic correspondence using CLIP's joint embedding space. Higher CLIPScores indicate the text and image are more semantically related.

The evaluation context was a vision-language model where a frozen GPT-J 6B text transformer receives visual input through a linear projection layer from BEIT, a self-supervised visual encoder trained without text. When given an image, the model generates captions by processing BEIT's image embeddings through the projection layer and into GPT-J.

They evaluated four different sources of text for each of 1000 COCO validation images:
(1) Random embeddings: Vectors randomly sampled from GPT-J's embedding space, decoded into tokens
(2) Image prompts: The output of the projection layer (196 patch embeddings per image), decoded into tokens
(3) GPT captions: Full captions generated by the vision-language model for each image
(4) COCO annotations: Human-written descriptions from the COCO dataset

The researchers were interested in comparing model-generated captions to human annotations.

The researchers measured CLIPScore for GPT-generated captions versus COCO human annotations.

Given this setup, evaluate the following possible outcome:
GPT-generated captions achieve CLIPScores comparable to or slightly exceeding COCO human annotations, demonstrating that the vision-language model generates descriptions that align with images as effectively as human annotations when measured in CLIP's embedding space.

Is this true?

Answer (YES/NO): NO